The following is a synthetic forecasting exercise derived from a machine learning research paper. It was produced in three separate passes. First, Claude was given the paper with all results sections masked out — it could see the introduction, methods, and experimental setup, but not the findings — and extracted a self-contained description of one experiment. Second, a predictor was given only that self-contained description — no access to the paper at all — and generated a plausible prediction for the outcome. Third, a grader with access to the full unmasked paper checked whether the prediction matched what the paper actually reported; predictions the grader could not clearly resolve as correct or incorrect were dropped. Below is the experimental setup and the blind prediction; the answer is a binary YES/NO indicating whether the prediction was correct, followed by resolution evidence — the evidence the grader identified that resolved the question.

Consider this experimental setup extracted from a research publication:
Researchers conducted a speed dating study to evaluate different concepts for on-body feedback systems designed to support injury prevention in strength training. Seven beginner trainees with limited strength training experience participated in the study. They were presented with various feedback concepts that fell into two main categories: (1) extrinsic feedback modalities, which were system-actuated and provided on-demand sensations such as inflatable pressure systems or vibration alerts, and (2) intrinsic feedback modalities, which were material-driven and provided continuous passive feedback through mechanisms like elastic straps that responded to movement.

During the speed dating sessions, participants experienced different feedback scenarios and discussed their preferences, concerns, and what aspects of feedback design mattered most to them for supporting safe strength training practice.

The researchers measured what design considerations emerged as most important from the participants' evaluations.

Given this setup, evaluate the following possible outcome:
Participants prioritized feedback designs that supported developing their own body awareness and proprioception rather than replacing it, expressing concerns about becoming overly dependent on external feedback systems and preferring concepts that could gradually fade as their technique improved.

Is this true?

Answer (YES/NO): NO